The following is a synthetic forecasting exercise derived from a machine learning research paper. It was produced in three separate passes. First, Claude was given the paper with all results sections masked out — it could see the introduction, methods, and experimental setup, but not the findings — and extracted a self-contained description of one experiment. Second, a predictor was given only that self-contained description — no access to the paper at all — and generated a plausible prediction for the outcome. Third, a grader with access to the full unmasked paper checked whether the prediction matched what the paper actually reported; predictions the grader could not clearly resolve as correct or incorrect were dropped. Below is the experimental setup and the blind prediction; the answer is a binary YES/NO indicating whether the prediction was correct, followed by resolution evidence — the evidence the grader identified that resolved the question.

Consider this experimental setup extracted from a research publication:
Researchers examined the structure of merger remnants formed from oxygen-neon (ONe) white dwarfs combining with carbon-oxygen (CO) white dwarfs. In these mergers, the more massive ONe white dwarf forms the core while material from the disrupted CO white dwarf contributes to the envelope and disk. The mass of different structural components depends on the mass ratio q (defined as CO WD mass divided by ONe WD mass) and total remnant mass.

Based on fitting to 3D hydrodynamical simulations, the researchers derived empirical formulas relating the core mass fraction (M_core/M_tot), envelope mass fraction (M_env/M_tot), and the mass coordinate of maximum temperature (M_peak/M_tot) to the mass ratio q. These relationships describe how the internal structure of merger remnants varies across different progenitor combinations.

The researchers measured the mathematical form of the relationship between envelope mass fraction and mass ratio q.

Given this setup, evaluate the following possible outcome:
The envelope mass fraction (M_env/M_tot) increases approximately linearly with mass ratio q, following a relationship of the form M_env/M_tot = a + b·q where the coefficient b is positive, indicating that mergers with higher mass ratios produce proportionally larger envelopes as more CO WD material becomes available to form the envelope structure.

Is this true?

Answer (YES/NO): NO